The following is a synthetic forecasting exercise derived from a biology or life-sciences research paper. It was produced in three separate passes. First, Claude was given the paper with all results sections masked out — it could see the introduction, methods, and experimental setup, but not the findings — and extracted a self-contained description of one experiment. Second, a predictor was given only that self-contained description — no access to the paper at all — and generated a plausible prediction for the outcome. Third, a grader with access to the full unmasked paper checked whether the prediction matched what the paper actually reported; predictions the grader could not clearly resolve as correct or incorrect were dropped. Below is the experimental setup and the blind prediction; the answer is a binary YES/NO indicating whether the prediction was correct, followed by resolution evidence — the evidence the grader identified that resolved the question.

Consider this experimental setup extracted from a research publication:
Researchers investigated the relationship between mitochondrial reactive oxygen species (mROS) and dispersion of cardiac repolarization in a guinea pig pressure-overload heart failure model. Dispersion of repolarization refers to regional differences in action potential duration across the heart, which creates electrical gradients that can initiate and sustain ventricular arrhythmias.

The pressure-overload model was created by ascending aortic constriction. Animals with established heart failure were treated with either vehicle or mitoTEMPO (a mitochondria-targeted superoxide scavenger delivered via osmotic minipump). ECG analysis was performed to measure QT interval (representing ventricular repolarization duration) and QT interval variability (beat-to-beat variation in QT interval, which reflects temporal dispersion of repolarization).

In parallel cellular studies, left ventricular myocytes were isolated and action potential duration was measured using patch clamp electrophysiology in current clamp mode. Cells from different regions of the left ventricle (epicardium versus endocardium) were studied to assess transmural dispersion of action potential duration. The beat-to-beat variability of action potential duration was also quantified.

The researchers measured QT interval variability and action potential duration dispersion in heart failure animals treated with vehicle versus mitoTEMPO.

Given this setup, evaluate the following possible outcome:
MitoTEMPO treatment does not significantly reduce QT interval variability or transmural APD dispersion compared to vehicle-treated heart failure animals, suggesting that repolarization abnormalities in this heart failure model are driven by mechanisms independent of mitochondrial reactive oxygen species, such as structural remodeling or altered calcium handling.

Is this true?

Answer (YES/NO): NO